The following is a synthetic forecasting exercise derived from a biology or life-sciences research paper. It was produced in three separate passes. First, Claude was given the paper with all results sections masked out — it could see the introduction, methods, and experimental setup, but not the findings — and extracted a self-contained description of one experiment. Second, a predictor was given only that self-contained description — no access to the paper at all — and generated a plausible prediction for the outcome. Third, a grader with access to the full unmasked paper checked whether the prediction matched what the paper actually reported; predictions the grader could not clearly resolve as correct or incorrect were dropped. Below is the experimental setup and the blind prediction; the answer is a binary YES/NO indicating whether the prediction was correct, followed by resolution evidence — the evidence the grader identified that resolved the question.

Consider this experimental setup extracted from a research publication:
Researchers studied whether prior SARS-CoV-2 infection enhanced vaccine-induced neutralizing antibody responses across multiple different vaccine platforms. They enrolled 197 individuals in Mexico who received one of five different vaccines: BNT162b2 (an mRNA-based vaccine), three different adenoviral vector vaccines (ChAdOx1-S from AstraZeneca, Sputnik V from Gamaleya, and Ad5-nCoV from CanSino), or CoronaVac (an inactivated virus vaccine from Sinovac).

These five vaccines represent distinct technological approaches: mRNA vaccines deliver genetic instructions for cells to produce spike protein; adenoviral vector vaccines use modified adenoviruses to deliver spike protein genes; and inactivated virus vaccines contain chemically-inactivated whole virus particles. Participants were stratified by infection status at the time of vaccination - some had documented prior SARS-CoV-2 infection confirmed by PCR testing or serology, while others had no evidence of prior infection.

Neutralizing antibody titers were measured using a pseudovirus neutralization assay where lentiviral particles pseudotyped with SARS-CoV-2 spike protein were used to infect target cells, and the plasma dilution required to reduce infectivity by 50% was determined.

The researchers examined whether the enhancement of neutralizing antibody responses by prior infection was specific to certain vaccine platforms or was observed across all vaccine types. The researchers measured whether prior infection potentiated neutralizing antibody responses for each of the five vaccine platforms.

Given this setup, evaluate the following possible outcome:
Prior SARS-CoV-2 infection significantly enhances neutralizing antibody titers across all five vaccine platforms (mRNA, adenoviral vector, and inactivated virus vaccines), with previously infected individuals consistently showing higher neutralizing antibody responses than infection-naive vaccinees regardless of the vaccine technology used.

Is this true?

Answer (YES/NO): YES